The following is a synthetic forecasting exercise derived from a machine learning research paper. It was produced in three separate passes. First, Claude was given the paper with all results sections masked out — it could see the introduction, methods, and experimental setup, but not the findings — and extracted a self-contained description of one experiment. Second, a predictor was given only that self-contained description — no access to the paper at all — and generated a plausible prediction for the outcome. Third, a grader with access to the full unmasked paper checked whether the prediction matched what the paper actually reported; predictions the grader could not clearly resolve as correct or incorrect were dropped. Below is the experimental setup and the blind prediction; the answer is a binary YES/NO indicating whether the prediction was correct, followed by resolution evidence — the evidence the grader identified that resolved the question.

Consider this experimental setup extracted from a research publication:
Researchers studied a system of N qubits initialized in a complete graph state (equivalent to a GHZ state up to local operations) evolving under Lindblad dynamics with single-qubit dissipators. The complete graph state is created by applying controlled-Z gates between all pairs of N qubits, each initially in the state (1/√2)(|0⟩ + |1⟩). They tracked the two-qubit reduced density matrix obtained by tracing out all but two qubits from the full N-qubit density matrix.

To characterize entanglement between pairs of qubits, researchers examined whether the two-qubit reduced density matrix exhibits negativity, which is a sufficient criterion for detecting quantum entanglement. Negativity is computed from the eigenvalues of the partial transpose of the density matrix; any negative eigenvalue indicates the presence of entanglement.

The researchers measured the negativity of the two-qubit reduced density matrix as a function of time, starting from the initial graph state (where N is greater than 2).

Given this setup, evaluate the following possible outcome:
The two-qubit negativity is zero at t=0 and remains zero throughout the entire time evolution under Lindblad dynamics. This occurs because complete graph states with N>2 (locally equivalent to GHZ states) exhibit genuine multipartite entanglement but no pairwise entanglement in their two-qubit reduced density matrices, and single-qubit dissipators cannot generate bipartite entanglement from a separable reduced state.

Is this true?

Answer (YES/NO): YES